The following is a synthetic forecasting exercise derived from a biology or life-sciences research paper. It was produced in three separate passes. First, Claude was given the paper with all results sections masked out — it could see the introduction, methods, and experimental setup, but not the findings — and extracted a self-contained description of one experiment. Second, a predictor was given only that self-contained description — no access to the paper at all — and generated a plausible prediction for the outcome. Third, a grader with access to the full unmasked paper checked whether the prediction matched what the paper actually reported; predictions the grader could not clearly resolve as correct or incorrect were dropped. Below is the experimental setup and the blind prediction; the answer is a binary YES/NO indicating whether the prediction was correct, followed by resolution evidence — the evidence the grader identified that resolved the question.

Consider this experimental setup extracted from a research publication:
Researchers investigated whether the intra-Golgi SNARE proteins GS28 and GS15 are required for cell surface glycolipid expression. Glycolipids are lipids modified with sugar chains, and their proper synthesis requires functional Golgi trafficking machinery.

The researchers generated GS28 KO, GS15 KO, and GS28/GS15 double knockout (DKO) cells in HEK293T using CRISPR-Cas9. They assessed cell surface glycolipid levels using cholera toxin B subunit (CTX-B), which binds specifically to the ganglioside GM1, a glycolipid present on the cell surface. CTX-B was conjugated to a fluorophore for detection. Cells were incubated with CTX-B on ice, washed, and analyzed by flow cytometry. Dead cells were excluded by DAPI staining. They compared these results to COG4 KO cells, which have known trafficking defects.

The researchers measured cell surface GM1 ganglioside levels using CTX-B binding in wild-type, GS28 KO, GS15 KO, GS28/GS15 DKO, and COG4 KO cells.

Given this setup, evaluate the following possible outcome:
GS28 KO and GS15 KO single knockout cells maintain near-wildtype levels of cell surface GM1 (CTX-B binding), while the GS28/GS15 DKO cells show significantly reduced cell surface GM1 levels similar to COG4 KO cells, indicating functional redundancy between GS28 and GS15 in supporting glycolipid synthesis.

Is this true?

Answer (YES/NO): NO